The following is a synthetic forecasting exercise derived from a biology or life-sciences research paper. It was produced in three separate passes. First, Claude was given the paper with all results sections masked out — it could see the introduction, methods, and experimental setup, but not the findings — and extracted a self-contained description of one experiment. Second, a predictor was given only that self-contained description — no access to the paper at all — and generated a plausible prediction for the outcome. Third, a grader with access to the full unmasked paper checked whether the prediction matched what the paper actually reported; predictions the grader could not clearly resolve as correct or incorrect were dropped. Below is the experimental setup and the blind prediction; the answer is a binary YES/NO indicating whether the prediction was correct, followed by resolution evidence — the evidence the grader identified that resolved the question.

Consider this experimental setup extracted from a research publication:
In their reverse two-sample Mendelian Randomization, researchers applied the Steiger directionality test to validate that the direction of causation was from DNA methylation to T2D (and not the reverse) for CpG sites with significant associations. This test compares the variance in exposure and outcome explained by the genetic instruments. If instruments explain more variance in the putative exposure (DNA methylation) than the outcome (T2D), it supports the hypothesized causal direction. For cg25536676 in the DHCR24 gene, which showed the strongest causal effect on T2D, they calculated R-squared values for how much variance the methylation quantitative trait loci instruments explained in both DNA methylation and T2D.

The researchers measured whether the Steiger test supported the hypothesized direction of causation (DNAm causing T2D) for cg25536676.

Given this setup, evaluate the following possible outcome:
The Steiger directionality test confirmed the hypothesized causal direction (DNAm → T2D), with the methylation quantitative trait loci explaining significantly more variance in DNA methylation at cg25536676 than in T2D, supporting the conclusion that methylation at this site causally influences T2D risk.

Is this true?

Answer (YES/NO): YES